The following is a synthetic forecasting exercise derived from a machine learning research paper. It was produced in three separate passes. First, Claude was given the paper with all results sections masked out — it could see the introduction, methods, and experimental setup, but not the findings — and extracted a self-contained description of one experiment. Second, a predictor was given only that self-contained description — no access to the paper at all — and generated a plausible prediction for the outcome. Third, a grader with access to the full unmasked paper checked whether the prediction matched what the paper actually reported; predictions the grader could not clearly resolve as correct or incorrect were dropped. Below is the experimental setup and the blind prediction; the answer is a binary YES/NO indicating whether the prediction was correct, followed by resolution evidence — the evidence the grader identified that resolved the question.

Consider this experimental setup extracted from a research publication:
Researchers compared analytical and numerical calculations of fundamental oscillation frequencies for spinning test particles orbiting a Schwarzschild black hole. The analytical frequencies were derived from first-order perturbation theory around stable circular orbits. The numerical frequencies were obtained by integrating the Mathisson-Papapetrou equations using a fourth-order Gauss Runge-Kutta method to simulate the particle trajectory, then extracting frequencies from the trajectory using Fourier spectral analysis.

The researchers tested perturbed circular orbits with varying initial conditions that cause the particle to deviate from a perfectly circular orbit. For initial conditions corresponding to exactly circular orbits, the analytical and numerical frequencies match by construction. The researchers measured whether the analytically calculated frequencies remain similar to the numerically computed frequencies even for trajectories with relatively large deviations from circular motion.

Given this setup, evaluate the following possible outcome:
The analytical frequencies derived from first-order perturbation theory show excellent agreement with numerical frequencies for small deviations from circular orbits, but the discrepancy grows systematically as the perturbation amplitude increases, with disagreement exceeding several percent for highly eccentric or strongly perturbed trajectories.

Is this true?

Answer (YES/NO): NO